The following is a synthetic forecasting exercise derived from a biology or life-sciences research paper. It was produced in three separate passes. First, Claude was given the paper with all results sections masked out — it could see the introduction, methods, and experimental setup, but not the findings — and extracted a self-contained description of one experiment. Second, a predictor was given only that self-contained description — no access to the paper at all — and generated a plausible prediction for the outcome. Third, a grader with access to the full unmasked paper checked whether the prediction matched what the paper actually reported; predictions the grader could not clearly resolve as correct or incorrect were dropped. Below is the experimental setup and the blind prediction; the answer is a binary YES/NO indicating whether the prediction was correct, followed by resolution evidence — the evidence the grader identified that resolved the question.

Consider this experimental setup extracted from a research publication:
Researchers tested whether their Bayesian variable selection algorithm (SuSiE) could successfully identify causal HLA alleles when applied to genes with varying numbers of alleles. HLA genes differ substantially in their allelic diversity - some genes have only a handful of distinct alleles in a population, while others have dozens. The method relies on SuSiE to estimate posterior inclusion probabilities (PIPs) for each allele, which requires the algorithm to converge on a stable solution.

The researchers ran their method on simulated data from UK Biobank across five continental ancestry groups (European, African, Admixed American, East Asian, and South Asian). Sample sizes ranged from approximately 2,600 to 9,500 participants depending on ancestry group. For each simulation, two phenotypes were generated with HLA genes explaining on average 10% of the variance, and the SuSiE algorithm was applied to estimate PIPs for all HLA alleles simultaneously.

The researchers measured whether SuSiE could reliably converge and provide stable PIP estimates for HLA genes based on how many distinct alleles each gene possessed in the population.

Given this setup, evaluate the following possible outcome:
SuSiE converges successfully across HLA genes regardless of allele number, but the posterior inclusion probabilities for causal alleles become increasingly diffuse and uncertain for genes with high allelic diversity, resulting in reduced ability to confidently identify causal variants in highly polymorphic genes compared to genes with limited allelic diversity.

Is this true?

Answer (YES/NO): NO